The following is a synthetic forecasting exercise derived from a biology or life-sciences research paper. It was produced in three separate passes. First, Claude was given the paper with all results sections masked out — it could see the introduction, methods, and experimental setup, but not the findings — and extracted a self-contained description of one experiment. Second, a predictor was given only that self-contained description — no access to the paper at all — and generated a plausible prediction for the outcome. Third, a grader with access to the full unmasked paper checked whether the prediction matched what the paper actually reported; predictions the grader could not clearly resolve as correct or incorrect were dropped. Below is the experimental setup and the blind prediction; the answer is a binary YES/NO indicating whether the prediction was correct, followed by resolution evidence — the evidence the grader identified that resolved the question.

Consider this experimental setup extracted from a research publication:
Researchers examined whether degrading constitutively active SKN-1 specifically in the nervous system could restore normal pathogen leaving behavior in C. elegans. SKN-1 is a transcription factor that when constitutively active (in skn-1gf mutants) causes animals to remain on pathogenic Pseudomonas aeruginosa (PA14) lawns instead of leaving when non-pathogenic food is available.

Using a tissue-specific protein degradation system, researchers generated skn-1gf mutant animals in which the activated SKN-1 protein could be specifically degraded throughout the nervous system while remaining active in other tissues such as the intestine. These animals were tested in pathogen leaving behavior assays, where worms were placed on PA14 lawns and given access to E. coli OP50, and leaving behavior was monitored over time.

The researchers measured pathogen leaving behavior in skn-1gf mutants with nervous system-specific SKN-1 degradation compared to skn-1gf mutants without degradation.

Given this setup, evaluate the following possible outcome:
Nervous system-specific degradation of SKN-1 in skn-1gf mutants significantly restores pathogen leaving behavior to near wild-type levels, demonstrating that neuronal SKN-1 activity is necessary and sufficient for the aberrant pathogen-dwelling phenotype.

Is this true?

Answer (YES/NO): NO